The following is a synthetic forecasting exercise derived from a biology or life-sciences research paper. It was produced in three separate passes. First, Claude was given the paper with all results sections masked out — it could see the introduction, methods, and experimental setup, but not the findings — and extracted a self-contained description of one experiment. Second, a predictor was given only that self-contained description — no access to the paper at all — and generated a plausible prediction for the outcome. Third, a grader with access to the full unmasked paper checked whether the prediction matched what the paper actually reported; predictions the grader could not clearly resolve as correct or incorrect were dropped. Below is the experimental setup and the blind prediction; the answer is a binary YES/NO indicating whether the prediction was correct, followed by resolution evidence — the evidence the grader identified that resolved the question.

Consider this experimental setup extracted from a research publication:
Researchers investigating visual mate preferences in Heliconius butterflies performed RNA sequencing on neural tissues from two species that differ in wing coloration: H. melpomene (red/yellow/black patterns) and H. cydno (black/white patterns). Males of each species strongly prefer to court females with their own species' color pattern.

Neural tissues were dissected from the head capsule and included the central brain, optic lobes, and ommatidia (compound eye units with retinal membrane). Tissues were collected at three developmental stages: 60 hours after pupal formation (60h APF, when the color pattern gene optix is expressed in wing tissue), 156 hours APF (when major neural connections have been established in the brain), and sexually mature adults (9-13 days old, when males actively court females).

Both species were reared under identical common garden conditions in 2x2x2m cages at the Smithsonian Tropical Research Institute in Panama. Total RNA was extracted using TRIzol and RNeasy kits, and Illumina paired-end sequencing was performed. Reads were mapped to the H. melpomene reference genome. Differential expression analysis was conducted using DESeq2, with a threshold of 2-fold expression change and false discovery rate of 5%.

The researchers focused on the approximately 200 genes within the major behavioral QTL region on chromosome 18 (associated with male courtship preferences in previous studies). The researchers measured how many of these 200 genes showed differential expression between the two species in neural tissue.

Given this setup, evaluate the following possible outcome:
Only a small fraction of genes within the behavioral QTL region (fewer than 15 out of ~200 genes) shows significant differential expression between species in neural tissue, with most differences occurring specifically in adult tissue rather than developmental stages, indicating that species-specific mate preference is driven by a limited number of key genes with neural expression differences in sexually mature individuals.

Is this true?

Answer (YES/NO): NO